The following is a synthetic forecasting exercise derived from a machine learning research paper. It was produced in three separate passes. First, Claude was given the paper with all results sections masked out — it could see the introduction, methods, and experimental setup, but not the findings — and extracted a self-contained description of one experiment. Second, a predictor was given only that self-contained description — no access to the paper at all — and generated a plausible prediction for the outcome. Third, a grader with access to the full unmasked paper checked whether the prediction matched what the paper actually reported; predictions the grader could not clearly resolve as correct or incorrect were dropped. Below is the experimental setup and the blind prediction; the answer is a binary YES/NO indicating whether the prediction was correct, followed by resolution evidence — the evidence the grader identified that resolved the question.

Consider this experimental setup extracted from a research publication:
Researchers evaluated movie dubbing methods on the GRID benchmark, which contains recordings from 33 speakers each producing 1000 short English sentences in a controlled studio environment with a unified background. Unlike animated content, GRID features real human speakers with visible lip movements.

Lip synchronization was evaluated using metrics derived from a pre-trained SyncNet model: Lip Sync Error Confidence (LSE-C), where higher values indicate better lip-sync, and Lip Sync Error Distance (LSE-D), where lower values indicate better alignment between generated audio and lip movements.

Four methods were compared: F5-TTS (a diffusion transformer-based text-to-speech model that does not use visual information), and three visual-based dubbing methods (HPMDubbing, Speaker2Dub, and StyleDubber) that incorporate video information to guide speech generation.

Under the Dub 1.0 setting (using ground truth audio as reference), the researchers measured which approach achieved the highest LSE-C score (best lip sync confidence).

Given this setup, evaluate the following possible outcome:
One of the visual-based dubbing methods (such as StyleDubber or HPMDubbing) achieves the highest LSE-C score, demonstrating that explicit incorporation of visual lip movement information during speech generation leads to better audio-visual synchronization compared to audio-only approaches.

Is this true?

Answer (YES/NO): YES